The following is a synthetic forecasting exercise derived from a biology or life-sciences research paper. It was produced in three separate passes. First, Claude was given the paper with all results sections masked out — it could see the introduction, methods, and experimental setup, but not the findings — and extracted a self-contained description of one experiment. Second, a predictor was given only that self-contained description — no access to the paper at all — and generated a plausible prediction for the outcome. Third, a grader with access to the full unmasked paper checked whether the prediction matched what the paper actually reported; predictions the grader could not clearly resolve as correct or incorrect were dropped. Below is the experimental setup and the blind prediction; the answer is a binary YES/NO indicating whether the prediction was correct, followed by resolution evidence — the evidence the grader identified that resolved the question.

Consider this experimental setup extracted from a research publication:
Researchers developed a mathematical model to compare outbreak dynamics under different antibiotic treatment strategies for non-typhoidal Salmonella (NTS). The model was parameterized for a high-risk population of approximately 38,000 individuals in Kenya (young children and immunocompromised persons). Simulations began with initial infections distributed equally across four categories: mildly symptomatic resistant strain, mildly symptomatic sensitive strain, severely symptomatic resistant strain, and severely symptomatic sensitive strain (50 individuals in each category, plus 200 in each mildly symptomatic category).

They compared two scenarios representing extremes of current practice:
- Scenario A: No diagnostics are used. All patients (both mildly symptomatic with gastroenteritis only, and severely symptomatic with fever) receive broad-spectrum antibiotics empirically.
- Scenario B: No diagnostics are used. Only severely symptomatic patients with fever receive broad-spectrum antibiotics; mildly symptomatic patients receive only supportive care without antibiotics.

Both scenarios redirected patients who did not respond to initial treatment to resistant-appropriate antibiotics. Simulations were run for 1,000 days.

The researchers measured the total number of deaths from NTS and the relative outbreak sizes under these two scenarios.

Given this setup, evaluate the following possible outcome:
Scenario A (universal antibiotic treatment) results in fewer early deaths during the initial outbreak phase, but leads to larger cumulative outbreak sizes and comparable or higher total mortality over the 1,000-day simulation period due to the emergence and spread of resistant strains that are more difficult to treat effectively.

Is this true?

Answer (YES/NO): NO